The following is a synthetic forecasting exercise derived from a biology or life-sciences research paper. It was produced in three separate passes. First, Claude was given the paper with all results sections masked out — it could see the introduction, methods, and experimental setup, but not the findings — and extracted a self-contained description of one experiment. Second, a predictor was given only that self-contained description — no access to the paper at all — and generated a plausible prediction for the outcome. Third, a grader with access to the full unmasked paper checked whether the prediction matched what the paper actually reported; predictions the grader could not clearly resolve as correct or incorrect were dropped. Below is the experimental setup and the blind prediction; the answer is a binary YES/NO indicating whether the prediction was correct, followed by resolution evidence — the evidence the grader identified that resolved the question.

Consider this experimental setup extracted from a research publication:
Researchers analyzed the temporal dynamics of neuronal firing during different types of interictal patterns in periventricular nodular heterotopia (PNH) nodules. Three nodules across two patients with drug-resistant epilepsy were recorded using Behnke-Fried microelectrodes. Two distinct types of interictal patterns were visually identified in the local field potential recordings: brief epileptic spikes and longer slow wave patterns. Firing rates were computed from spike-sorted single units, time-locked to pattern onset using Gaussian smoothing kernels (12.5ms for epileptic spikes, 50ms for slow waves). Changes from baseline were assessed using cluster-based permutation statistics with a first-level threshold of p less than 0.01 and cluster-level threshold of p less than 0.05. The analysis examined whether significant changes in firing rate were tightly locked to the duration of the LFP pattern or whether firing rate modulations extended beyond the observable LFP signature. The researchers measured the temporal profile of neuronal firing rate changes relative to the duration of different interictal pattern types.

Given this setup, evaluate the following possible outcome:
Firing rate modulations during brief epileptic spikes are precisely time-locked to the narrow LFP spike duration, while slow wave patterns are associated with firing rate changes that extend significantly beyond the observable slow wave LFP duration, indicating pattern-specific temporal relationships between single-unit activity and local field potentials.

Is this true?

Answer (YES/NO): NO